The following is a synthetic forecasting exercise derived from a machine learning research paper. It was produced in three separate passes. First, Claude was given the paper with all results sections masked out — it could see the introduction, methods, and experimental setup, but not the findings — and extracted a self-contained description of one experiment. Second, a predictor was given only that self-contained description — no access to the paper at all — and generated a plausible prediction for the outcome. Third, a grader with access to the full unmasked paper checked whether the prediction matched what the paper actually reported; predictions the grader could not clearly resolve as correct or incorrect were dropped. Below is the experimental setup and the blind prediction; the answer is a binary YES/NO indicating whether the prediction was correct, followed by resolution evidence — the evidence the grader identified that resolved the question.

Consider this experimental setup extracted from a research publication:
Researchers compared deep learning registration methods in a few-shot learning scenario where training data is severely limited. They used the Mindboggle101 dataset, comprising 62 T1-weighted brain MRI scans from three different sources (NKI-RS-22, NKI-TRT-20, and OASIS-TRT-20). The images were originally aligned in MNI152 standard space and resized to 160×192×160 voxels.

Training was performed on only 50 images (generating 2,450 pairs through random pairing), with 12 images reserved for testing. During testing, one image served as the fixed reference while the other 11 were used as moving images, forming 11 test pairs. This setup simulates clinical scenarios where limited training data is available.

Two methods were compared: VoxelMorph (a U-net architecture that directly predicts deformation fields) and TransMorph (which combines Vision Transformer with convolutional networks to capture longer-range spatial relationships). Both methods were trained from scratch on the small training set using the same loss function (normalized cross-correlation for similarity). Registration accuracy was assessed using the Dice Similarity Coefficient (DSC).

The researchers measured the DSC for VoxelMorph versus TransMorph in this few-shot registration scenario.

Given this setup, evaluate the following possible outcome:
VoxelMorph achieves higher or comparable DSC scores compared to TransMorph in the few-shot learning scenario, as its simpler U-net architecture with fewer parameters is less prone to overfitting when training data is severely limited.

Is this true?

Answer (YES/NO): YES